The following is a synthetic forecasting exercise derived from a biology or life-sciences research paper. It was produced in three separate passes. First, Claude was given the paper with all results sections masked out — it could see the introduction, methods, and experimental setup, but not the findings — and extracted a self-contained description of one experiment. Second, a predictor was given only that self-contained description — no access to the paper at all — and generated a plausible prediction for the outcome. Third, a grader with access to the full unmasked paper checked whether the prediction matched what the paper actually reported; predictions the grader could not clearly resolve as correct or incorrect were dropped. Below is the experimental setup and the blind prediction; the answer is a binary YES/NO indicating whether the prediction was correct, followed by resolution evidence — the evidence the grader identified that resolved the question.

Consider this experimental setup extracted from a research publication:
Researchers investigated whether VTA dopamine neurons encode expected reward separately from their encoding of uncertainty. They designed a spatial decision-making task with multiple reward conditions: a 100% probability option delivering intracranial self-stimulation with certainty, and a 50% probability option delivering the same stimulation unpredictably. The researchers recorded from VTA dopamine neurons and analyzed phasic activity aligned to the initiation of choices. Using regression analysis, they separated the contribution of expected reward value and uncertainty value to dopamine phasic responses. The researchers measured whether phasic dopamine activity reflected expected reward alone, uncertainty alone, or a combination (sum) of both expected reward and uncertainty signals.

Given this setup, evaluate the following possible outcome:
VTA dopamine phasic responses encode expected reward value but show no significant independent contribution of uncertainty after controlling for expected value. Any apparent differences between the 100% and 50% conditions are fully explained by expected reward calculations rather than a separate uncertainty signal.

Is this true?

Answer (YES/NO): NO